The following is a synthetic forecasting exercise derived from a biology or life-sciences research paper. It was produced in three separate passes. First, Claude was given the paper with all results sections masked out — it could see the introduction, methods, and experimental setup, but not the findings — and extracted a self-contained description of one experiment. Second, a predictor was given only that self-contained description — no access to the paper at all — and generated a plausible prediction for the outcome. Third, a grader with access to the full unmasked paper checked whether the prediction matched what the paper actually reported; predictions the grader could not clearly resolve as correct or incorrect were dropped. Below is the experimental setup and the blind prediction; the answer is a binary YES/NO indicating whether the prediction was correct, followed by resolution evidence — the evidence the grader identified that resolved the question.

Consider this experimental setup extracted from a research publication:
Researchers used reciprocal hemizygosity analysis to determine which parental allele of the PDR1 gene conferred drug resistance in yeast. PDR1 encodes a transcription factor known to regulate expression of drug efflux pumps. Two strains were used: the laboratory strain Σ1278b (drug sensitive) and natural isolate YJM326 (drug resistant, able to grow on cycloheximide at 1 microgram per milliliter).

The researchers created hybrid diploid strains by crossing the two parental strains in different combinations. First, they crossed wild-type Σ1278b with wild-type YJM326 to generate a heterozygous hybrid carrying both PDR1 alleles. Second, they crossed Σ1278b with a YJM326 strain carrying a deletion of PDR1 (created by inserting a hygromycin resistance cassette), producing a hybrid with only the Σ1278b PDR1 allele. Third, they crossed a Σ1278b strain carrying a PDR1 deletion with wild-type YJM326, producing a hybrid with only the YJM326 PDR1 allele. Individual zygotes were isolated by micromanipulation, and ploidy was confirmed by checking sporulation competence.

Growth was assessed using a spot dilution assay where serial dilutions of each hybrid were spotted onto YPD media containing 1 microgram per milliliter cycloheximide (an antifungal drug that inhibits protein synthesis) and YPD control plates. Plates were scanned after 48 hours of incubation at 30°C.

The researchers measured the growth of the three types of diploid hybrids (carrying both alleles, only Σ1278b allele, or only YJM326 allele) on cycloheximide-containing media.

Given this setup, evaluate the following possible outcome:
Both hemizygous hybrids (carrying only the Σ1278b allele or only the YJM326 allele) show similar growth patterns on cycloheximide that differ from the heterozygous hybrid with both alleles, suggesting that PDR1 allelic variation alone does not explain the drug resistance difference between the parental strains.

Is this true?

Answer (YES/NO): NO